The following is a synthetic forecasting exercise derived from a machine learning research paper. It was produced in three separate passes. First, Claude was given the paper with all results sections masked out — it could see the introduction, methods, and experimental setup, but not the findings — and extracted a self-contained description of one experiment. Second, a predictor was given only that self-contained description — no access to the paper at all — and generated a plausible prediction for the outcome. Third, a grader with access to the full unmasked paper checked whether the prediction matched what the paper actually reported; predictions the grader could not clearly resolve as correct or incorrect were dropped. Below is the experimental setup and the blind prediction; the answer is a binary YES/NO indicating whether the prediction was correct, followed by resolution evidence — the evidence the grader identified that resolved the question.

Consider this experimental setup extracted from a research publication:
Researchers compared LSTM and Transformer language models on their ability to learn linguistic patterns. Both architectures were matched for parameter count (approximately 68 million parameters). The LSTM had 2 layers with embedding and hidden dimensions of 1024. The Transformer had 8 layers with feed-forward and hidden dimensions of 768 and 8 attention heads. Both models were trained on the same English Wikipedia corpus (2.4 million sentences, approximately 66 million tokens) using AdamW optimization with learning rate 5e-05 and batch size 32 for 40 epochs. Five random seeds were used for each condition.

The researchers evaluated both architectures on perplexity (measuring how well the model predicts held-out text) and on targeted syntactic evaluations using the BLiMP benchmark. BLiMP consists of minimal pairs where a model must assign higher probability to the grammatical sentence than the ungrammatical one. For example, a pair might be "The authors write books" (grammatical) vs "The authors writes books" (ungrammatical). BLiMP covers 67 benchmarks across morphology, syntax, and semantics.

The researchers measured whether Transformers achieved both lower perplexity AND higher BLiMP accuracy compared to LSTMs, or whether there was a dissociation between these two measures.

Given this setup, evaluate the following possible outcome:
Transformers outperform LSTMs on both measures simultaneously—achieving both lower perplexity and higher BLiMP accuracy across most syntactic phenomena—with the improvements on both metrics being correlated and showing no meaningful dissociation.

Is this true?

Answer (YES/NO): NO